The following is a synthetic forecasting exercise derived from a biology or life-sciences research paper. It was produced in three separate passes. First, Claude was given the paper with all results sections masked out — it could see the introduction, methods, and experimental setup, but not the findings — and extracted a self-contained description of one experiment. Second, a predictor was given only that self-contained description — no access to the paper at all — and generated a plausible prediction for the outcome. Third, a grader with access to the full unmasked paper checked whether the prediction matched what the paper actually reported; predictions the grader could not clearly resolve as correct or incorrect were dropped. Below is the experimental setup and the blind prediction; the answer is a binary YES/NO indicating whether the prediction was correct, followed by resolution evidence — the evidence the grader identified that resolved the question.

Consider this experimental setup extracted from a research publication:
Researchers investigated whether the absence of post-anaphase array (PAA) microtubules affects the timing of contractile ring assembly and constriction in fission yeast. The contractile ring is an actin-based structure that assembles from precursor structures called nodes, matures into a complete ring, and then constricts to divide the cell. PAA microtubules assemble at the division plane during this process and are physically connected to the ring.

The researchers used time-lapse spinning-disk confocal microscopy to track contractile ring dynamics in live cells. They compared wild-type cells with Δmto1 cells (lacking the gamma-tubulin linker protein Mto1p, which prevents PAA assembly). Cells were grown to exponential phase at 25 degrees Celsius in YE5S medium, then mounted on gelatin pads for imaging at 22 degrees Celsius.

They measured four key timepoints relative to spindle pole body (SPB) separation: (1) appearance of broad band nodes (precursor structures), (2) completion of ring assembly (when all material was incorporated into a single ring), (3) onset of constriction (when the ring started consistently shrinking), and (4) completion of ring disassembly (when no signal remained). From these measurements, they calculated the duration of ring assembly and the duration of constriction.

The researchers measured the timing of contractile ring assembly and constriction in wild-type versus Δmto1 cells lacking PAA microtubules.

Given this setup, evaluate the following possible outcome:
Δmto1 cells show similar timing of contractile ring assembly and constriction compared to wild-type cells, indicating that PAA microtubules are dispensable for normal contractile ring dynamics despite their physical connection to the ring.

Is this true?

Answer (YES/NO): NO